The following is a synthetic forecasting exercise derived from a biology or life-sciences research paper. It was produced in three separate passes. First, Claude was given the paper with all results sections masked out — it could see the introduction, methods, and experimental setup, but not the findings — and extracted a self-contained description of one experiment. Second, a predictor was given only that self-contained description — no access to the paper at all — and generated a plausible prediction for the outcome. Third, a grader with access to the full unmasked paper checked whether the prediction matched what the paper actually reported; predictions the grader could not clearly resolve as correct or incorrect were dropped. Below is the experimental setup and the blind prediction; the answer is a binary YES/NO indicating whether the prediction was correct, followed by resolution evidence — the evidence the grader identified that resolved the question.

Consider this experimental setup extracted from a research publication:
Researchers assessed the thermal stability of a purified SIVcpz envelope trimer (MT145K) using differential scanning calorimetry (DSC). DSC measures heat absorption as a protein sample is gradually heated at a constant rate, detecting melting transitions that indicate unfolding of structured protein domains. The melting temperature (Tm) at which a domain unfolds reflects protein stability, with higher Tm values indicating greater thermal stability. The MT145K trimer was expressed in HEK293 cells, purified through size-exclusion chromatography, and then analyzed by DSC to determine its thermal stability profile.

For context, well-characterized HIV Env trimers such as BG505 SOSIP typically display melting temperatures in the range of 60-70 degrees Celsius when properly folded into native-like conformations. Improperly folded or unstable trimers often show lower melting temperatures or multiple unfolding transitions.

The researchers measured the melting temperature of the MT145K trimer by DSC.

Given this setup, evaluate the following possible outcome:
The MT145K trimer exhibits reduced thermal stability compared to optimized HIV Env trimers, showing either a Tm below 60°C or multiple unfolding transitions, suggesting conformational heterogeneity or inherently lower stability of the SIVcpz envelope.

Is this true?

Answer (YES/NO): NO